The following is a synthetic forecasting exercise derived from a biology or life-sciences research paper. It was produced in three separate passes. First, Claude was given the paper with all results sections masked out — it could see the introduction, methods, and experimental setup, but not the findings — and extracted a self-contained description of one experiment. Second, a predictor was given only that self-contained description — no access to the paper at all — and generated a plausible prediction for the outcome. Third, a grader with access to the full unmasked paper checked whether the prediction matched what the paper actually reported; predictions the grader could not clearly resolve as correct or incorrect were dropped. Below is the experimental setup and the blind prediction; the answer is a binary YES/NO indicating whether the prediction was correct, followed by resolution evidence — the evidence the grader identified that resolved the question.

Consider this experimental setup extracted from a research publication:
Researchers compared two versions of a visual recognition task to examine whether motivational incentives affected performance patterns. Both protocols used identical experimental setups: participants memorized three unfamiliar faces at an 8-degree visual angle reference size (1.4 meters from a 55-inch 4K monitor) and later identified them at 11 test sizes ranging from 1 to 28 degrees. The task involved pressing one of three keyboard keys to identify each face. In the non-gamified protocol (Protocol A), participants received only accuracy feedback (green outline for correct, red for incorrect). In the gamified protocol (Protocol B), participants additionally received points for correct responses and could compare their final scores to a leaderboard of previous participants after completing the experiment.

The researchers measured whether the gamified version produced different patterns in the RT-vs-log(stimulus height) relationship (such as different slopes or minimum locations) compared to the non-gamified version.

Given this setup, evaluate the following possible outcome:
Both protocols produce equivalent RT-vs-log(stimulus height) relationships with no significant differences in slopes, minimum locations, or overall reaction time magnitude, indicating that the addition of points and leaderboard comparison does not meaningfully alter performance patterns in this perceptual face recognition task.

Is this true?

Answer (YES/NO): NO